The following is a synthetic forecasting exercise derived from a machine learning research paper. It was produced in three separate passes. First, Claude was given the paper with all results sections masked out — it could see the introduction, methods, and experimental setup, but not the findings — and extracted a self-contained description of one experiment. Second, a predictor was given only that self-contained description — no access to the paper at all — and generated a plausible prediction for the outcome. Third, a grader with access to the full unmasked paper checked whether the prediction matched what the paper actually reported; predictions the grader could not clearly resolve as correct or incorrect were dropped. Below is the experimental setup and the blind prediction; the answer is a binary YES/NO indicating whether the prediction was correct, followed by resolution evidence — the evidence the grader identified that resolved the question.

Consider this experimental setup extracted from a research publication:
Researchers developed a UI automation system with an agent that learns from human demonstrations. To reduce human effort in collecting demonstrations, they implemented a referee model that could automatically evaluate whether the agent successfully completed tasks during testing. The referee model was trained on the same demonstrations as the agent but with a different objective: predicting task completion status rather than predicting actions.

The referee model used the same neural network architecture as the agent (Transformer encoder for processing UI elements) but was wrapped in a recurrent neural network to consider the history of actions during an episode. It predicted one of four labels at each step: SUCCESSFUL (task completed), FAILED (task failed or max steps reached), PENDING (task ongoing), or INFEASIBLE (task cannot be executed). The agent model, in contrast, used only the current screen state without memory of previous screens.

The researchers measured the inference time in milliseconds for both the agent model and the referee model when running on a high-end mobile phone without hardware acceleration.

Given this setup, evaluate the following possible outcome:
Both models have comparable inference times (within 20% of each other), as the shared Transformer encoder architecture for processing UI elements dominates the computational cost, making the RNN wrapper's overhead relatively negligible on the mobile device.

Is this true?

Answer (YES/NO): YES